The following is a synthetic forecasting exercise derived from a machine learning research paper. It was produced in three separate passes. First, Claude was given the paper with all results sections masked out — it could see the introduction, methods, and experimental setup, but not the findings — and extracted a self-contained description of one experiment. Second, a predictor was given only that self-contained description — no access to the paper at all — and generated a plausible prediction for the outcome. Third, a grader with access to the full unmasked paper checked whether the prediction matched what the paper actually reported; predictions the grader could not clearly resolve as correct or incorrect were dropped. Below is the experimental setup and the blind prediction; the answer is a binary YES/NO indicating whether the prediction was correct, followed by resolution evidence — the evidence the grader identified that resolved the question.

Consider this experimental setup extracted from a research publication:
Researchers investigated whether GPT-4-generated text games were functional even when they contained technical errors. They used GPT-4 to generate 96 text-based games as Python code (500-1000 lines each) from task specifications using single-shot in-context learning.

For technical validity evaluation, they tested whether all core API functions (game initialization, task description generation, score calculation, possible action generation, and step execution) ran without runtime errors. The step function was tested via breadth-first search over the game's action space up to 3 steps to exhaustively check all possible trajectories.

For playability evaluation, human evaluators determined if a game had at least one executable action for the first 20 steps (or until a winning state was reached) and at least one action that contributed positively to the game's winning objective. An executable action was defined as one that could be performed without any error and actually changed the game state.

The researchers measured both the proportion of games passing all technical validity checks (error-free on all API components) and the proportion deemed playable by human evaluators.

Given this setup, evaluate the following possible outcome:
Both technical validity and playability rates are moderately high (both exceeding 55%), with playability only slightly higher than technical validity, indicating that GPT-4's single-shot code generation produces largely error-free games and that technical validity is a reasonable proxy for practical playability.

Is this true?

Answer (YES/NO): NO